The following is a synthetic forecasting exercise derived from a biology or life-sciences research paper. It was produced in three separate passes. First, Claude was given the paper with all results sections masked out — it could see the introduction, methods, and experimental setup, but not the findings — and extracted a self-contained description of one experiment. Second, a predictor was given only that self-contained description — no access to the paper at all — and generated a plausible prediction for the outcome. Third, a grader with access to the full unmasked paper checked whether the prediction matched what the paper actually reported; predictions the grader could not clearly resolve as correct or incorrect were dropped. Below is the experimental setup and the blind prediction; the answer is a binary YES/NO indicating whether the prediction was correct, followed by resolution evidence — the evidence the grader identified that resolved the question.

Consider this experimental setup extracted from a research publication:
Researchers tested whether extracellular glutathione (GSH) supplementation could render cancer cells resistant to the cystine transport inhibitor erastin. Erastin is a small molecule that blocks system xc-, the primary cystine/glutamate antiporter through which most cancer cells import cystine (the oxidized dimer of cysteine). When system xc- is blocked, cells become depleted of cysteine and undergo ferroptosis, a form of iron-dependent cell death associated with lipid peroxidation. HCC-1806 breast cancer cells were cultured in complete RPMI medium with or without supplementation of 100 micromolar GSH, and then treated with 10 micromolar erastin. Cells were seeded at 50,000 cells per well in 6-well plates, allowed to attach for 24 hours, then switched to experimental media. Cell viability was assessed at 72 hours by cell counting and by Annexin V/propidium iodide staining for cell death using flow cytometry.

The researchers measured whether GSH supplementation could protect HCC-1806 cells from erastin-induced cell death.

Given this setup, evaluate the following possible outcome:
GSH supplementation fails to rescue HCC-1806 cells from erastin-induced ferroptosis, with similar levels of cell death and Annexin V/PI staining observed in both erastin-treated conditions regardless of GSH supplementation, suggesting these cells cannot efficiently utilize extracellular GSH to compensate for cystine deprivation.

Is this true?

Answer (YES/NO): NO